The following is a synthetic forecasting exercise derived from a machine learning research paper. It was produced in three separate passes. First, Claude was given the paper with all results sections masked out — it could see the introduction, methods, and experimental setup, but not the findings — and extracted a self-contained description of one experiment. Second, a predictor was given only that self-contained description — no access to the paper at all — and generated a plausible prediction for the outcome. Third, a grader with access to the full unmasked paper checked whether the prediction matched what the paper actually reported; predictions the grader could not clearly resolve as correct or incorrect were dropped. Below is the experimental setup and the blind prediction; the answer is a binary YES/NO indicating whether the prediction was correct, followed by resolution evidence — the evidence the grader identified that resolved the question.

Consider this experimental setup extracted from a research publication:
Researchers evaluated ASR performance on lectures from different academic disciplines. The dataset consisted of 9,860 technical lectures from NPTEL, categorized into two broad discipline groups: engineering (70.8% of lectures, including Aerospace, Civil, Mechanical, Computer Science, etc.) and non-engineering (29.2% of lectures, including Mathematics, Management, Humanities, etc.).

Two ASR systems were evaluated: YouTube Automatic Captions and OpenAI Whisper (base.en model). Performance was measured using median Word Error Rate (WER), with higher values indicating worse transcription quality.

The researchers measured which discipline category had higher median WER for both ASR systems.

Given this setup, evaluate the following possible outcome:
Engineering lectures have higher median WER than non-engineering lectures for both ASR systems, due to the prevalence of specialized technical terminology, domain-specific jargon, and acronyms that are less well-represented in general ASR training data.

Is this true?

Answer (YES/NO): YES